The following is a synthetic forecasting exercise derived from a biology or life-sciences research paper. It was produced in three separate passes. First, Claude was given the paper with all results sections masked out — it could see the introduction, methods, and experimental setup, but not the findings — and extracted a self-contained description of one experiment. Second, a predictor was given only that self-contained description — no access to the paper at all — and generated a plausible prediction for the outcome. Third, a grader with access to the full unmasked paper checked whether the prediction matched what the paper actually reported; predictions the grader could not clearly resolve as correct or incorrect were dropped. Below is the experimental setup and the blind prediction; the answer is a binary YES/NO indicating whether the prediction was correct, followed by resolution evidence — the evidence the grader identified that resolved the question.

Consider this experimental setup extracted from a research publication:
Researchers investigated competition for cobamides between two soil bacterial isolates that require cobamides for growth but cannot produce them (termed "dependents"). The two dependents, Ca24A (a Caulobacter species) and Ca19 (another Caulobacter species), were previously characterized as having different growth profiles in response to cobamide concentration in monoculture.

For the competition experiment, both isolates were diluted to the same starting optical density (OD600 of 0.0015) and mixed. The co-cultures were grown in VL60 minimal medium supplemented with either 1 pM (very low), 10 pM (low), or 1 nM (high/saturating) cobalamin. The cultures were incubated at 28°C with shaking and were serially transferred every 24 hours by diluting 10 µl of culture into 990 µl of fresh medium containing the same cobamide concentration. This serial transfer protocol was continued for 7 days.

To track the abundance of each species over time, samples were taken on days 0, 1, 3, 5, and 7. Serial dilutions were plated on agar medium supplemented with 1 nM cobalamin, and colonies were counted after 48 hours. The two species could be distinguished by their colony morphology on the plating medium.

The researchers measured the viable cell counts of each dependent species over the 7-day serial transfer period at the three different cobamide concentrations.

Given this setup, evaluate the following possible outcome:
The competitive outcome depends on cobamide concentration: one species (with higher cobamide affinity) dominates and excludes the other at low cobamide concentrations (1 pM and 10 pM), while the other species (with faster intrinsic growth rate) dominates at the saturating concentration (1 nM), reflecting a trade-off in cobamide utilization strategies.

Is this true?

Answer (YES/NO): NO